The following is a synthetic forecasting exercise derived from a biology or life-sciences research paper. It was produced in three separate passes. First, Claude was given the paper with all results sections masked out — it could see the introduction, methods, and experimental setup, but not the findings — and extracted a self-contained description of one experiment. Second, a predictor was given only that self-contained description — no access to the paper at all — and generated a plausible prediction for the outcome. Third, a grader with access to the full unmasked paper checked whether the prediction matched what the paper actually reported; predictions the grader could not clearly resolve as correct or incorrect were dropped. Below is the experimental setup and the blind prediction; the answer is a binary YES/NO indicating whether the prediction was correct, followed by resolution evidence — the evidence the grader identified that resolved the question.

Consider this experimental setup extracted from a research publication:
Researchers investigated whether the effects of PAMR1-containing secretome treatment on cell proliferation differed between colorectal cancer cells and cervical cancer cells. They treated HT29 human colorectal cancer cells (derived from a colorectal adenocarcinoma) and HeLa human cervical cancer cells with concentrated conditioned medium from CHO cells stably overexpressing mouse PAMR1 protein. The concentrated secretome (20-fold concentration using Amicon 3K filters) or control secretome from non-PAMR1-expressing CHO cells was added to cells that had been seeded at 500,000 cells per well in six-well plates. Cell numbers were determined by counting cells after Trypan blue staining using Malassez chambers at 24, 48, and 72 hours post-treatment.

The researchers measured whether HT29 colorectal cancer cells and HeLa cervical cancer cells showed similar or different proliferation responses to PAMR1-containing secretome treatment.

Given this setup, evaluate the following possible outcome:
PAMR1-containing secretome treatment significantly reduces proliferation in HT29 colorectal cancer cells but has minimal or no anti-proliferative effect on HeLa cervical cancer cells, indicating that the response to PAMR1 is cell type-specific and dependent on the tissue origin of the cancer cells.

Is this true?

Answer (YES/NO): YES